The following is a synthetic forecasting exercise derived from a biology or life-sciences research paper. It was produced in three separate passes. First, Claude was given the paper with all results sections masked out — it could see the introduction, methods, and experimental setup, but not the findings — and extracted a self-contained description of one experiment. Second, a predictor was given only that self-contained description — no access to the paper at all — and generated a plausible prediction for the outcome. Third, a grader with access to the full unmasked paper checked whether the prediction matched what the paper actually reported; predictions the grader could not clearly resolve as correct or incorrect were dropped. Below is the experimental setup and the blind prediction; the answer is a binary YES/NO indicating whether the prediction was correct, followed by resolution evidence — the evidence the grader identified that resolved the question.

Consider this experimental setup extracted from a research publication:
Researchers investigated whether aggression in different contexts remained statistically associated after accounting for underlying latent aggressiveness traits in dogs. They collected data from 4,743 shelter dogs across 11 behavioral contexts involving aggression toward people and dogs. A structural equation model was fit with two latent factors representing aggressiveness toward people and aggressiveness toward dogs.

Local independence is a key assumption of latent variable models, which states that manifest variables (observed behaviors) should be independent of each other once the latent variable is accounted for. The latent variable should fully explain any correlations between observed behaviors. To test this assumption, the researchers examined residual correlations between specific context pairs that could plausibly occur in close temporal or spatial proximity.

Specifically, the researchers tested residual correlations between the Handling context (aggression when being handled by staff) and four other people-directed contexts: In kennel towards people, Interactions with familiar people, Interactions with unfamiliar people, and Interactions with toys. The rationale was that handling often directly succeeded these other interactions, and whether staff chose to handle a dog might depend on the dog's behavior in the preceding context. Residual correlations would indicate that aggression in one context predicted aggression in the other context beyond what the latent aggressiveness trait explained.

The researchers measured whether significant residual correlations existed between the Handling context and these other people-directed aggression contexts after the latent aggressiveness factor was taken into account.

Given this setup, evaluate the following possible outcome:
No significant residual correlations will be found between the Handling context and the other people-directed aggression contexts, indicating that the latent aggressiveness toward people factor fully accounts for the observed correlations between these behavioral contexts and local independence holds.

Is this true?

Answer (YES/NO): NO